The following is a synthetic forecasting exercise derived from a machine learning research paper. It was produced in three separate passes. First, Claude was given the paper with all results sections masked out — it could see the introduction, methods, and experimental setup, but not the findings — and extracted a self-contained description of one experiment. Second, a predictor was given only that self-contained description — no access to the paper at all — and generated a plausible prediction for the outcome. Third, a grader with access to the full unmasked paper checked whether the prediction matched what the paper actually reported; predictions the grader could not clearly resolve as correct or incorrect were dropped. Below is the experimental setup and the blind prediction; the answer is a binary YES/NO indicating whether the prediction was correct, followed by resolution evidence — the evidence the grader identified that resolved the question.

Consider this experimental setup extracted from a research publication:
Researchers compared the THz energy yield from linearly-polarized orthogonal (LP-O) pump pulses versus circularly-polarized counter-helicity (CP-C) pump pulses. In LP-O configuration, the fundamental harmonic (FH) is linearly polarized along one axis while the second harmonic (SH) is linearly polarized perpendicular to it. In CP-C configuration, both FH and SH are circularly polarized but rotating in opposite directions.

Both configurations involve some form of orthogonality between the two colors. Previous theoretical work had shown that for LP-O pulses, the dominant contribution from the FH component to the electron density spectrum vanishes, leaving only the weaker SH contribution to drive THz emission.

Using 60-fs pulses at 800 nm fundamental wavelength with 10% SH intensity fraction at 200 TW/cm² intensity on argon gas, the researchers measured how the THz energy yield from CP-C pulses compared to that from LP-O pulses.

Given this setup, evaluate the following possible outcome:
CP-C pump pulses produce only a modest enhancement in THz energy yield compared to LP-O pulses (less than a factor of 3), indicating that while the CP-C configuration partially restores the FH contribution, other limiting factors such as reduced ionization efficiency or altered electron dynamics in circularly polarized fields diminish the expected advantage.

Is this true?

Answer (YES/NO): NO